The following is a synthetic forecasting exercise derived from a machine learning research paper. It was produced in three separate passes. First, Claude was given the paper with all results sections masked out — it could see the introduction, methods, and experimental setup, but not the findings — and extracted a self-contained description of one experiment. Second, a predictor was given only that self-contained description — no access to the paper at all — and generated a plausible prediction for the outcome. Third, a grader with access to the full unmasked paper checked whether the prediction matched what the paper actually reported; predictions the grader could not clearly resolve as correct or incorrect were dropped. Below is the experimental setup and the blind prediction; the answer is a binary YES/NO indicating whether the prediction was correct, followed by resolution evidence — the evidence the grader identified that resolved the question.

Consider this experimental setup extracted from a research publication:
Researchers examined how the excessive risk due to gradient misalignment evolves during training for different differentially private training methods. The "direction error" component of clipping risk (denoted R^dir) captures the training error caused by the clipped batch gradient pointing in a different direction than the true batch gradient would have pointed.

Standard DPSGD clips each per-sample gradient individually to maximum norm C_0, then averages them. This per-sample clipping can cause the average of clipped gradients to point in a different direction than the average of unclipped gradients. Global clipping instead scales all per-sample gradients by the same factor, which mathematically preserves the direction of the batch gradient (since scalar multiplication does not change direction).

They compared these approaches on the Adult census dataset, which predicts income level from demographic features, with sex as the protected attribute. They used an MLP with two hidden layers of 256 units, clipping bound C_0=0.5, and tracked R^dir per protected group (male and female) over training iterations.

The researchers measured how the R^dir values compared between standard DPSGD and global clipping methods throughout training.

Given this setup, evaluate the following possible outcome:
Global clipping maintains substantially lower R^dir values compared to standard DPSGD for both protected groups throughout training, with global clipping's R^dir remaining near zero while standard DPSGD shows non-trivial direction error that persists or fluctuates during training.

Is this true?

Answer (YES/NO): YES